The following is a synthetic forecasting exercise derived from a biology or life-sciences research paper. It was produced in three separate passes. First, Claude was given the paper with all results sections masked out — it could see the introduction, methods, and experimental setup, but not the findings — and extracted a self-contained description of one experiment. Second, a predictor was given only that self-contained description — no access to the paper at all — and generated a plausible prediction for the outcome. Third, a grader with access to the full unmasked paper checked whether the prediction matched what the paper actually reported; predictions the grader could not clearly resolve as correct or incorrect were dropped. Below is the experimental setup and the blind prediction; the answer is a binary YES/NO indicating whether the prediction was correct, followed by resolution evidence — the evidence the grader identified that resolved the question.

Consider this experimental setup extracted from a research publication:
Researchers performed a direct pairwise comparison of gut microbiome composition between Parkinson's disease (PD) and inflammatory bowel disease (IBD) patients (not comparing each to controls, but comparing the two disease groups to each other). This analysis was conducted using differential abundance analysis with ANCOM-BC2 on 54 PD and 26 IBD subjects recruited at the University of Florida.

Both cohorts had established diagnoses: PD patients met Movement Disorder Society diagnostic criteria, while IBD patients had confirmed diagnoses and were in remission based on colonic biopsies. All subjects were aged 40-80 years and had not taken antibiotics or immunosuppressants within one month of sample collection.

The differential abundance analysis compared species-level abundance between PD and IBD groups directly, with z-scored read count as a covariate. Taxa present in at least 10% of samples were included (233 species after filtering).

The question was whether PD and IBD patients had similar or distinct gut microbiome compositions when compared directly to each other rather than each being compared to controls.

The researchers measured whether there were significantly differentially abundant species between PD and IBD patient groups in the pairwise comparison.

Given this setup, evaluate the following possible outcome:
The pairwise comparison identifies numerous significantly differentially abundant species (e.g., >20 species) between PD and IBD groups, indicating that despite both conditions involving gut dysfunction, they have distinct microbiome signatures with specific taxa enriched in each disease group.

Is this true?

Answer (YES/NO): NO